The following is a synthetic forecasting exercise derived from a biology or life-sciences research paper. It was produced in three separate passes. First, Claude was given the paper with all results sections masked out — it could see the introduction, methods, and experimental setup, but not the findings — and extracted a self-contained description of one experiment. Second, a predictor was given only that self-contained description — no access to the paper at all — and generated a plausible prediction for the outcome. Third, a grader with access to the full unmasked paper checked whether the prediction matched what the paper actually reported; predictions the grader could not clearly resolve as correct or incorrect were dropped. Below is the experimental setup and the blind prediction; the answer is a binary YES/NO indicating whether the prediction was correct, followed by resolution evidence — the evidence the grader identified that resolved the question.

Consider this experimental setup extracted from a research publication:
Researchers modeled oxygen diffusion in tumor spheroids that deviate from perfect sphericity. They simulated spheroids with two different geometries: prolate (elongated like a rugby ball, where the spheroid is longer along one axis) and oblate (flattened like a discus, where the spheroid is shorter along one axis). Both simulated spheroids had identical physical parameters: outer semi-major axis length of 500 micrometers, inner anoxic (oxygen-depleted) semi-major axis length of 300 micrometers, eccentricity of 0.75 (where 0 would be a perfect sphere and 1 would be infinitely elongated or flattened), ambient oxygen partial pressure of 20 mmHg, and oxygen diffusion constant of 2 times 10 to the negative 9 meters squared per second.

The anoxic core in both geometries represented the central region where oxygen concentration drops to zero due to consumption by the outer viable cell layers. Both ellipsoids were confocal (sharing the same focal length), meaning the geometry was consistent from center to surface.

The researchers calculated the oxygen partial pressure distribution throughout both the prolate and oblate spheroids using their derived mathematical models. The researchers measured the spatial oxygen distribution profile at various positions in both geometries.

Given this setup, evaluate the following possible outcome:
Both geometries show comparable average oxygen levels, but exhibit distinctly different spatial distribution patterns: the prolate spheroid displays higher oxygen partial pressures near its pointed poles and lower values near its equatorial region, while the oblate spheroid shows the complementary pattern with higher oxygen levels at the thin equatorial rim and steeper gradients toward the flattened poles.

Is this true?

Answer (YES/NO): NO